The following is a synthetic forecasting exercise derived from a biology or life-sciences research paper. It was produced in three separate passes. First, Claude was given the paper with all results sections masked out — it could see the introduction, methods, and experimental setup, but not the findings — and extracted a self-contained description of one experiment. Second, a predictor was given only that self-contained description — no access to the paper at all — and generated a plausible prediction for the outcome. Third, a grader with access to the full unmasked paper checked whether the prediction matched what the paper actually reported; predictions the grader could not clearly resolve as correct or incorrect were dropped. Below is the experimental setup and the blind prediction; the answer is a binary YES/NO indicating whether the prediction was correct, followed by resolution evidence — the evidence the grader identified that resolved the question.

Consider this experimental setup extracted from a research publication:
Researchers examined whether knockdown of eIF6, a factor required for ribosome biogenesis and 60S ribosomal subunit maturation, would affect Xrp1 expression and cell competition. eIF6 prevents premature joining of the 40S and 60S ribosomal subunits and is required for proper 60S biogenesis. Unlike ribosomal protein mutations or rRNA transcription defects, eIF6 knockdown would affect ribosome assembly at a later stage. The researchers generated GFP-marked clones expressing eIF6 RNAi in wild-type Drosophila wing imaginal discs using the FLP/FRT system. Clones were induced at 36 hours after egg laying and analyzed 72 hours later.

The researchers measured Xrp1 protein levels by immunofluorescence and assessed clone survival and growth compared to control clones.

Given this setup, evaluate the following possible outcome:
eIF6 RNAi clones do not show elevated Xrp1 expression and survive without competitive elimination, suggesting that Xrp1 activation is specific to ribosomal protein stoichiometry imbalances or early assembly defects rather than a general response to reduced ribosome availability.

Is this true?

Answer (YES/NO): NO